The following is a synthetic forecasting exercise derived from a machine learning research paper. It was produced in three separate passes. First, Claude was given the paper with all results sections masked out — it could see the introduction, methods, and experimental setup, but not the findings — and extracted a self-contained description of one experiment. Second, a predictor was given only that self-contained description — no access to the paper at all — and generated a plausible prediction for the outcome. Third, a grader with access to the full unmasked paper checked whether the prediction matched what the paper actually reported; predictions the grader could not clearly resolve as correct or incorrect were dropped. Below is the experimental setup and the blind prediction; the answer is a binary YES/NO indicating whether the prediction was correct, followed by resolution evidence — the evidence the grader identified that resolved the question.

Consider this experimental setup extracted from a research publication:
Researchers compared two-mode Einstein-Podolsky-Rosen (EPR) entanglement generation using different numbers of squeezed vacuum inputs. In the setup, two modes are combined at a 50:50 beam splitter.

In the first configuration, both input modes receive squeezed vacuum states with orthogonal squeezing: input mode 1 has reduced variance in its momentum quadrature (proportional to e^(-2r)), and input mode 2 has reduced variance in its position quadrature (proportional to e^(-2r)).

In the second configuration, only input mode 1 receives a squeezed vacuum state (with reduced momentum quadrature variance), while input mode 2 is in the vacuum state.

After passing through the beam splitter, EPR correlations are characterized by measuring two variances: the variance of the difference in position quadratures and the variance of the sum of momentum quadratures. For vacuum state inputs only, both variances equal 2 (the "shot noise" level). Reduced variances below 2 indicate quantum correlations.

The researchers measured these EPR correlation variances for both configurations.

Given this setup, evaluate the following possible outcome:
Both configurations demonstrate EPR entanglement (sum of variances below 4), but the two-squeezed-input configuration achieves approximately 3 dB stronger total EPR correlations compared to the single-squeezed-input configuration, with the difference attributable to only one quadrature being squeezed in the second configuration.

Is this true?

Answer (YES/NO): NO